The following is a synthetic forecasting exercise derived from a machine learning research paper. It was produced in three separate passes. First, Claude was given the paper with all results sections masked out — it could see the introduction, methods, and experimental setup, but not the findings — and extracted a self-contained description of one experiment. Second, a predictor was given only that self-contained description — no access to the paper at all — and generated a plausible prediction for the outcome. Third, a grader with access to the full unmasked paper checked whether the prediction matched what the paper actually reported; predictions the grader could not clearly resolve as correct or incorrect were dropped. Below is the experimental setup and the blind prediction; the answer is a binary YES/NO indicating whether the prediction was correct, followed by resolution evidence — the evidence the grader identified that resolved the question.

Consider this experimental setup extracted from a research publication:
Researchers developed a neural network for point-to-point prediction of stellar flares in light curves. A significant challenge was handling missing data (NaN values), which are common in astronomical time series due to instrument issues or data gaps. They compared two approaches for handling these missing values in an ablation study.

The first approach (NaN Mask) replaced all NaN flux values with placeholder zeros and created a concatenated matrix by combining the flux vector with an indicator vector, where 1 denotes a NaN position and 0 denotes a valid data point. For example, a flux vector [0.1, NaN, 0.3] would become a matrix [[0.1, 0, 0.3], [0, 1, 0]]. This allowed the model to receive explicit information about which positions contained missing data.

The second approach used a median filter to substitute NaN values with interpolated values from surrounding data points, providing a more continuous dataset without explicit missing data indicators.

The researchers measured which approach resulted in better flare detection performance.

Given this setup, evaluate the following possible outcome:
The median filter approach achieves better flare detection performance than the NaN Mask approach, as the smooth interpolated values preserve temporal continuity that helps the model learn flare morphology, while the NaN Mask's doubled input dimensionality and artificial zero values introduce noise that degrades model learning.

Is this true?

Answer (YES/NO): NO